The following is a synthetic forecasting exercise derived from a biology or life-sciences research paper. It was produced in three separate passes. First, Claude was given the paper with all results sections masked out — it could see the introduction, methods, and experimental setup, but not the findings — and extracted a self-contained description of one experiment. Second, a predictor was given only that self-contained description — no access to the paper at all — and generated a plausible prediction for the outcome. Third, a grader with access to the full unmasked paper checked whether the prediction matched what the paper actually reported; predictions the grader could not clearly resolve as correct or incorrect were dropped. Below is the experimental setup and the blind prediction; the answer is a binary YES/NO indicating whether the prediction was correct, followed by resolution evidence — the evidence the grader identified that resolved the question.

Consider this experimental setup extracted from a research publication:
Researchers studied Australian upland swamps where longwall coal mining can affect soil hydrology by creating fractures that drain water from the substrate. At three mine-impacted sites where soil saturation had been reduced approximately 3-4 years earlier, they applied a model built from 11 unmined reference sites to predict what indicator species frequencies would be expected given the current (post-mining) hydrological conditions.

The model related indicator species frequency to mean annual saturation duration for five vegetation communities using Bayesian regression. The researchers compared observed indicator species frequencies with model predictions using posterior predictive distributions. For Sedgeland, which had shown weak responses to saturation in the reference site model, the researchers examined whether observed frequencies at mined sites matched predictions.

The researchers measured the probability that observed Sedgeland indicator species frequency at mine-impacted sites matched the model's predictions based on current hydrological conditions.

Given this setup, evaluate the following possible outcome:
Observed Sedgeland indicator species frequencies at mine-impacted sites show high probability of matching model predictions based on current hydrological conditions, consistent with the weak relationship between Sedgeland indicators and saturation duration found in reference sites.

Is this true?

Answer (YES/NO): NO